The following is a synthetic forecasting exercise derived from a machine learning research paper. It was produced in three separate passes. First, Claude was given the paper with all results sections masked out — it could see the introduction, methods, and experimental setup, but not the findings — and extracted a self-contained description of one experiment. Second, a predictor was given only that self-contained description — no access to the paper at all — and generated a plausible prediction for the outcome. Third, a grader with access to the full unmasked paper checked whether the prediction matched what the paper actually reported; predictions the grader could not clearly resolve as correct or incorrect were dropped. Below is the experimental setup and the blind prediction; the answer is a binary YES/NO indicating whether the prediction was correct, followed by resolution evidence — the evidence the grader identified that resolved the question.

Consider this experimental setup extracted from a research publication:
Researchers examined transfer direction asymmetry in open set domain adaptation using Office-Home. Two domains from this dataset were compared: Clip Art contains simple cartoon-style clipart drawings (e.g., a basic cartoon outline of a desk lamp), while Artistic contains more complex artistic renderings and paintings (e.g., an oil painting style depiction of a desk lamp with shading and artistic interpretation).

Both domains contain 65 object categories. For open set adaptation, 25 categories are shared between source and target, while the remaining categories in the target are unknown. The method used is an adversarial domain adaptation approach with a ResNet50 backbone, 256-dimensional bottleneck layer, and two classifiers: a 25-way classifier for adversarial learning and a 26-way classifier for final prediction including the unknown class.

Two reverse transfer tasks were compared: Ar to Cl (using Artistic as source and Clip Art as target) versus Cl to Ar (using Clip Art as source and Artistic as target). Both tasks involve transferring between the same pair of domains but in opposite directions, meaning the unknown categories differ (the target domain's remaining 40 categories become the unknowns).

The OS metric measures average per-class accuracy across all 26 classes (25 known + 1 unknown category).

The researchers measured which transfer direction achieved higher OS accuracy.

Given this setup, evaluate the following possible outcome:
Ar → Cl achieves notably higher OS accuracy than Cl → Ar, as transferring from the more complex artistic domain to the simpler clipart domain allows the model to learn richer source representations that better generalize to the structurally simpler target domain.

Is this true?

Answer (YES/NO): NO